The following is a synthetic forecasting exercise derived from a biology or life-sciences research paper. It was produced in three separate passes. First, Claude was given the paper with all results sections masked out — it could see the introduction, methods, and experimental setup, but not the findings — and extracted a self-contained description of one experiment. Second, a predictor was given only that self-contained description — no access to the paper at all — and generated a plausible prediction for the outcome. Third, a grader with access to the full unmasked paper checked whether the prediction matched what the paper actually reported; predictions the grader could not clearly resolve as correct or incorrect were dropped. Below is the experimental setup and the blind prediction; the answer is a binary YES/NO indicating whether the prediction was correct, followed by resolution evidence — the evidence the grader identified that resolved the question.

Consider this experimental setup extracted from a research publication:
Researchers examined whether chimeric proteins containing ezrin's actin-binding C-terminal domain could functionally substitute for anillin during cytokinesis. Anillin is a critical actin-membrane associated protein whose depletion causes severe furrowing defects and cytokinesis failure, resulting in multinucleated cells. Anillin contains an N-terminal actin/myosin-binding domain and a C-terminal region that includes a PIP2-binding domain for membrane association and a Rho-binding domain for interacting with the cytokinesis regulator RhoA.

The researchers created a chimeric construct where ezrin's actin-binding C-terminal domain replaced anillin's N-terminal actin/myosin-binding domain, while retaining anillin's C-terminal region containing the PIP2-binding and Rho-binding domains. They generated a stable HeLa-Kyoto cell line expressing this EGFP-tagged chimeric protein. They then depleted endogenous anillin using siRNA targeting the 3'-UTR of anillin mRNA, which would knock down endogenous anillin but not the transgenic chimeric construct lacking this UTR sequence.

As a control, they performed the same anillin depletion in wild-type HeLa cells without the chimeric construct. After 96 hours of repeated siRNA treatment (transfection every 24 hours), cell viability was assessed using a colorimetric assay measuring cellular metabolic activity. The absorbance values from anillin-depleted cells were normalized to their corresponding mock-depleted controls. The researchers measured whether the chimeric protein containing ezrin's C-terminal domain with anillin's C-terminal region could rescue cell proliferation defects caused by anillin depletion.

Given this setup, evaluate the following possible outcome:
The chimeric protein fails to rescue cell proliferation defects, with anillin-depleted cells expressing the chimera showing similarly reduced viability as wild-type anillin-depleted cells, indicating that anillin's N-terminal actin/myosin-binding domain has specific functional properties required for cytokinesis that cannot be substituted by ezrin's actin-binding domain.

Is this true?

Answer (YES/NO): NO